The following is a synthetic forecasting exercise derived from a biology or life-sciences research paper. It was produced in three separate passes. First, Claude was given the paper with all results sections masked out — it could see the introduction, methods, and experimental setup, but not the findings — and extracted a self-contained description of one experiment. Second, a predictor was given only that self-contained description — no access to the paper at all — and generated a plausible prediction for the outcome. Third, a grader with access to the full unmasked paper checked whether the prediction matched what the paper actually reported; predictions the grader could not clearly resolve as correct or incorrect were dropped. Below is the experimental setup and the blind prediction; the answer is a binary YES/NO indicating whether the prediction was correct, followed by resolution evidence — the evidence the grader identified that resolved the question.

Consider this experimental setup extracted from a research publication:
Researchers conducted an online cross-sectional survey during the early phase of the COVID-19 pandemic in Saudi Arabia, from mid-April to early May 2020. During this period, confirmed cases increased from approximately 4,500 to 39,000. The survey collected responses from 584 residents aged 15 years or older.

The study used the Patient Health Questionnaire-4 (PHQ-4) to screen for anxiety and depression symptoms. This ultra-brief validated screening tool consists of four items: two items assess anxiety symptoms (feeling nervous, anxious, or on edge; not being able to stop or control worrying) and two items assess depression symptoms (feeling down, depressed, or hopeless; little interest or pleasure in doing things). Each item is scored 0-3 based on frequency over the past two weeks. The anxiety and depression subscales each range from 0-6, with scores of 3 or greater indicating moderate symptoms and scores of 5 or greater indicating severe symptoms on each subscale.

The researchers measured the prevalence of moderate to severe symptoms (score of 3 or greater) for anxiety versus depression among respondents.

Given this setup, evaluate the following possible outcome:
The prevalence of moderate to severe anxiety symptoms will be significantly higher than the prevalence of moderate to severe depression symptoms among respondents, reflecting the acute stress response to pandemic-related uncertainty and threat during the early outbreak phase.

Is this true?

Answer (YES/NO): NO